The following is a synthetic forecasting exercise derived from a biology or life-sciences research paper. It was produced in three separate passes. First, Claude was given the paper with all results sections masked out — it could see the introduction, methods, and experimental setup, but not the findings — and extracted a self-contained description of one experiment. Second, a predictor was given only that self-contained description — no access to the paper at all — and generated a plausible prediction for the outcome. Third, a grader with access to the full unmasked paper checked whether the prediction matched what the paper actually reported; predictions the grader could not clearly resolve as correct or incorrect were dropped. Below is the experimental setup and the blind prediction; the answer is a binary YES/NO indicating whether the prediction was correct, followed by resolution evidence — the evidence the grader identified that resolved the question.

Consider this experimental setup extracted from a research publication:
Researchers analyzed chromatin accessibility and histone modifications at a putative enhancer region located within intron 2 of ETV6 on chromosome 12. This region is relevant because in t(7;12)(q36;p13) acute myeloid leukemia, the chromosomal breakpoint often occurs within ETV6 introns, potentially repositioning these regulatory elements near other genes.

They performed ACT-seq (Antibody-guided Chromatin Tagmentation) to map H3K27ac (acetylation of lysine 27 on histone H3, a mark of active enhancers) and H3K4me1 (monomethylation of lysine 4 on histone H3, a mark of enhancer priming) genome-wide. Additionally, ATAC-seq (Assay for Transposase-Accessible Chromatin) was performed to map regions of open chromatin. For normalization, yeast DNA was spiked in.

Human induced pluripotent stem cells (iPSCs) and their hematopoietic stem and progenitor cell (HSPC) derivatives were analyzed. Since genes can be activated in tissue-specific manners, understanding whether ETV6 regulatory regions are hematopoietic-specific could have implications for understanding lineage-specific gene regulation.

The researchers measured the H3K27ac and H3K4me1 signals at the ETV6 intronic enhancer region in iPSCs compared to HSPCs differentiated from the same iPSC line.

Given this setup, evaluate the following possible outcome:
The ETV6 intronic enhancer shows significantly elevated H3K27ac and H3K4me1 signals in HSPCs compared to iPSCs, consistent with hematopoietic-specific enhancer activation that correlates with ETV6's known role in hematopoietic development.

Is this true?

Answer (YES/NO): YES